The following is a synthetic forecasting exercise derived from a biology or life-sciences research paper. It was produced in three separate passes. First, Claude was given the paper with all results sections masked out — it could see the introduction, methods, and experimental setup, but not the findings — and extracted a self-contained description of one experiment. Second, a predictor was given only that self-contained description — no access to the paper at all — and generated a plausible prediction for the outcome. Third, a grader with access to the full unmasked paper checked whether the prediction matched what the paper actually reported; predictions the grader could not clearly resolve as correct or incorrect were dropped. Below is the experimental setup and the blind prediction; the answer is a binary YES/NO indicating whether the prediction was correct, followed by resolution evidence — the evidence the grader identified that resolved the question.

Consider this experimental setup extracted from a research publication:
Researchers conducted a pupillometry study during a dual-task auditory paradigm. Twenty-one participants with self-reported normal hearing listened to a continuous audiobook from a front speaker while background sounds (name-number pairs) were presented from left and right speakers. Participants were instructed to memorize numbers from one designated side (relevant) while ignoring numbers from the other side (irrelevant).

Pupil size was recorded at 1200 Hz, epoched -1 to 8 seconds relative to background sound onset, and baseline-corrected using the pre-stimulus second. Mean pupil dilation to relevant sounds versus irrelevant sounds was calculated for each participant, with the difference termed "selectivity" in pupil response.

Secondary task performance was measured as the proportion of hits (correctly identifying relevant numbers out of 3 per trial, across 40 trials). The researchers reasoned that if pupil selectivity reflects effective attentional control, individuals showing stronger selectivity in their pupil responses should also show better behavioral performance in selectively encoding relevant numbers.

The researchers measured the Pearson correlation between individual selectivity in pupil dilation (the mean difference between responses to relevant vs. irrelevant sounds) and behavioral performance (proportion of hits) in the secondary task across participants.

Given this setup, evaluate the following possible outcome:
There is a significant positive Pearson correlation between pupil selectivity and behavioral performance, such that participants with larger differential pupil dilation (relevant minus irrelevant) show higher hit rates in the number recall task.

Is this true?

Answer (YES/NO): YES